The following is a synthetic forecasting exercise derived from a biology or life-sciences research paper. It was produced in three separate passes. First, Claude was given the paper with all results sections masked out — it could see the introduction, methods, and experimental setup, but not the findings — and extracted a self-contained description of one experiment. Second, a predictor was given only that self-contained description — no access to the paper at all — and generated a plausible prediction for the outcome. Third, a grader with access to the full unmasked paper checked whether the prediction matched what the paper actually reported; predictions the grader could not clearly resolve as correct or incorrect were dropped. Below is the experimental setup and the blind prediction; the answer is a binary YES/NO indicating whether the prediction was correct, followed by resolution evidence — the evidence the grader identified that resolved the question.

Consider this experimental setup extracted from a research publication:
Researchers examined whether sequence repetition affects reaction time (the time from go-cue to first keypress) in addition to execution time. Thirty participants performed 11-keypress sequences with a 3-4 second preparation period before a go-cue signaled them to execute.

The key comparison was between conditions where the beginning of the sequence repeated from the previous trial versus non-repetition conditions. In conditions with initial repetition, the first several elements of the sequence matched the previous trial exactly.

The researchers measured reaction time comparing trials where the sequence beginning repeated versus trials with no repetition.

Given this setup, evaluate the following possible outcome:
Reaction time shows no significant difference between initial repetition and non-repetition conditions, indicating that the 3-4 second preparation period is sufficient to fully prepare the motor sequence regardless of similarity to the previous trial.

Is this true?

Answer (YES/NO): YES